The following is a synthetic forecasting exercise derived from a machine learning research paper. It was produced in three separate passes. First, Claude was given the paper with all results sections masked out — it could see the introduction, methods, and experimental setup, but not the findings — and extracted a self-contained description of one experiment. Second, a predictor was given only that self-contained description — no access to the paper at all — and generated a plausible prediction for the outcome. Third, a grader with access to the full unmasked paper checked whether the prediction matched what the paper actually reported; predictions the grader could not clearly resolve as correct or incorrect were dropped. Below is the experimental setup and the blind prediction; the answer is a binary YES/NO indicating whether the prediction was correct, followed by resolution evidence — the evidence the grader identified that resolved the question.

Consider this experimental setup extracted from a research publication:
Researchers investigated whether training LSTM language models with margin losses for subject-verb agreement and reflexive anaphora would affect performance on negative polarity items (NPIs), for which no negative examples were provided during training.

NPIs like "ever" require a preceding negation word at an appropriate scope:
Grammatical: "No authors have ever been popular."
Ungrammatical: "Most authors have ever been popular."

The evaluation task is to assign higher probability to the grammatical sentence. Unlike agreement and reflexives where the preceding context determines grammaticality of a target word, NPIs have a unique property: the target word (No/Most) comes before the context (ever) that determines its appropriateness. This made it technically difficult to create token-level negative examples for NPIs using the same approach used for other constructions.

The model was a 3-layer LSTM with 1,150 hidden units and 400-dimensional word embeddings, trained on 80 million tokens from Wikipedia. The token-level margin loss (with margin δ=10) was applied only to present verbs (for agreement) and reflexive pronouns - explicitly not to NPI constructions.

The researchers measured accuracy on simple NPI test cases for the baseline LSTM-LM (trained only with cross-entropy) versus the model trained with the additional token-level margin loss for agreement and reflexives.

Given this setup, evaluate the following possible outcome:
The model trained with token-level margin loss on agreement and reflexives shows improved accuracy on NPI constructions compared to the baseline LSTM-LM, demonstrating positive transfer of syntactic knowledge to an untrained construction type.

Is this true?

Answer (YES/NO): NO